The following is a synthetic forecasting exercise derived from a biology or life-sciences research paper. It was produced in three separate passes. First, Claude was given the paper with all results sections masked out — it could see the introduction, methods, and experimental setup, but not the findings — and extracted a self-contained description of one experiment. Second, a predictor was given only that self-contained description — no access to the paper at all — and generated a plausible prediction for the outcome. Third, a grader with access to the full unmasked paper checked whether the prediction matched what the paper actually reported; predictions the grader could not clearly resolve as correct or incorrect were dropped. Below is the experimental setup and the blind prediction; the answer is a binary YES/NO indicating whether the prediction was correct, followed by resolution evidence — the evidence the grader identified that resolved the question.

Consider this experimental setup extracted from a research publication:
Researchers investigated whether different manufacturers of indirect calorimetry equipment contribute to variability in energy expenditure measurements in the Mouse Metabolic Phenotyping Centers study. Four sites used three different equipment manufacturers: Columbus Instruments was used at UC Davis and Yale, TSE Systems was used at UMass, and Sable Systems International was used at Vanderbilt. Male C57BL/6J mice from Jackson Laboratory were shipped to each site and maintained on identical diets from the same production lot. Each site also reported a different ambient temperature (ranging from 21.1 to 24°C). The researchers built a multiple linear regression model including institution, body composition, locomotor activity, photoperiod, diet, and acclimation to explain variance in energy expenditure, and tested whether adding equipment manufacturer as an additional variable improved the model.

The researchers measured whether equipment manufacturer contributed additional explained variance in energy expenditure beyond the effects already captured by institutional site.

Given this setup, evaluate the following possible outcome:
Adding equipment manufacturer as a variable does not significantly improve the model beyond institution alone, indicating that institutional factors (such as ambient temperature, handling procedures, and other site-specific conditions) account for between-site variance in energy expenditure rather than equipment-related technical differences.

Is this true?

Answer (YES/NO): YES